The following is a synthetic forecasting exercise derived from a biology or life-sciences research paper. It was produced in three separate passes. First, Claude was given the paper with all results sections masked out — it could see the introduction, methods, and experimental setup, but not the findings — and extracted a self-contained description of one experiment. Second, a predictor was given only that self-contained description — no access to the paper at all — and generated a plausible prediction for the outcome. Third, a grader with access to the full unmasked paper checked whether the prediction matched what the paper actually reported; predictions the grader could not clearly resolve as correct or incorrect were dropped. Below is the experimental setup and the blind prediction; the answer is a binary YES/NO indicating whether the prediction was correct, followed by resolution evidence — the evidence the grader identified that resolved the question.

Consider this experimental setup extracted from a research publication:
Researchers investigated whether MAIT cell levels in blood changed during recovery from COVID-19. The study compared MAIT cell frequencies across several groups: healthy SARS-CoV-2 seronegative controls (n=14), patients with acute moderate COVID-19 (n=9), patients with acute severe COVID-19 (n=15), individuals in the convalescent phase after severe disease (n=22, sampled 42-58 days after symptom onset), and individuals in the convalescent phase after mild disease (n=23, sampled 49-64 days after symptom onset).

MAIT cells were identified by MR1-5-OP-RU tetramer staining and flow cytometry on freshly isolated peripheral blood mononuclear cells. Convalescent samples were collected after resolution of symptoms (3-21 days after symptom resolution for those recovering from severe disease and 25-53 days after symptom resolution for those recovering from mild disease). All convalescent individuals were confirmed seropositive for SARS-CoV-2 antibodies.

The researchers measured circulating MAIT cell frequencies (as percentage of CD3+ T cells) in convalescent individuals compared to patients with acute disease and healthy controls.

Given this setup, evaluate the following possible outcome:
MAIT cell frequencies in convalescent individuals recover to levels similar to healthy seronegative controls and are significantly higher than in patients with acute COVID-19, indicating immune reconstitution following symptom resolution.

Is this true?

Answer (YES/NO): YES